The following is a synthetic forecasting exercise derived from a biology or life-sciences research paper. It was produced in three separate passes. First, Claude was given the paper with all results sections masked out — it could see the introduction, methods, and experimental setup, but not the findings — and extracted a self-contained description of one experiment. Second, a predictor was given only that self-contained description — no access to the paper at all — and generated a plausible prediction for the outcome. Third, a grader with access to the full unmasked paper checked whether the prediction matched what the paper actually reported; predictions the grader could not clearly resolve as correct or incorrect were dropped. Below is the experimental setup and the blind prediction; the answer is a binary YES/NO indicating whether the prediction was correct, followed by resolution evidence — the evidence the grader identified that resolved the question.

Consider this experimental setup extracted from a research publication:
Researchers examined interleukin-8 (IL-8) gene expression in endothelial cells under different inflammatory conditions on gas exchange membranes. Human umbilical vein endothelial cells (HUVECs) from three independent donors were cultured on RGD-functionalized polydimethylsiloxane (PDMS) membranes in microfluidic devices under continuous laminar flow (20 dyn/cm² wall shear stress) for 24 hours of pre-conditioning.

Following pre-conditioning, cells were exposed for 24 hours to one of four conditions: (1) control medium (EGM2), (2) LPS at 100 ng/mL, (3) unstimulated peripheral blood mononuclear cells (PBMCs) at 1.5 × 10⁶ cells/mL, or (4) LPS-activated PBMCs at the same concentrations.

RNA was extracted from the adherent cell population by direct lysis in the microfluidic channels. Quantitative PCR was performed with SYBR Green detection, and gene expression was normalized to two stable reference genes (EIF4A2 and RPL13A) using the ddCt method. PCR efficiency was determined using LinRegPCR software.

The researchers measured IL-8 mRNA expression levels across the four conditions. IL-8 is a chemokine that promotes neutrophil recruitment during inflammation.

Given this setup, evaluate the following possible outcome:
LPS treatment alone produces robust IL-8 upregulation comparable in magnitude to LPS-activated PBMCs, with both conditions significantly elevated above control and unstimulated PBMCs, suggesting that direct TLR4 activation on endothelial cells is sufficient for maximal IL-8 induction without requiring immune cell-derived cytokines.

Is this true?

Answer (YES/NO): NO